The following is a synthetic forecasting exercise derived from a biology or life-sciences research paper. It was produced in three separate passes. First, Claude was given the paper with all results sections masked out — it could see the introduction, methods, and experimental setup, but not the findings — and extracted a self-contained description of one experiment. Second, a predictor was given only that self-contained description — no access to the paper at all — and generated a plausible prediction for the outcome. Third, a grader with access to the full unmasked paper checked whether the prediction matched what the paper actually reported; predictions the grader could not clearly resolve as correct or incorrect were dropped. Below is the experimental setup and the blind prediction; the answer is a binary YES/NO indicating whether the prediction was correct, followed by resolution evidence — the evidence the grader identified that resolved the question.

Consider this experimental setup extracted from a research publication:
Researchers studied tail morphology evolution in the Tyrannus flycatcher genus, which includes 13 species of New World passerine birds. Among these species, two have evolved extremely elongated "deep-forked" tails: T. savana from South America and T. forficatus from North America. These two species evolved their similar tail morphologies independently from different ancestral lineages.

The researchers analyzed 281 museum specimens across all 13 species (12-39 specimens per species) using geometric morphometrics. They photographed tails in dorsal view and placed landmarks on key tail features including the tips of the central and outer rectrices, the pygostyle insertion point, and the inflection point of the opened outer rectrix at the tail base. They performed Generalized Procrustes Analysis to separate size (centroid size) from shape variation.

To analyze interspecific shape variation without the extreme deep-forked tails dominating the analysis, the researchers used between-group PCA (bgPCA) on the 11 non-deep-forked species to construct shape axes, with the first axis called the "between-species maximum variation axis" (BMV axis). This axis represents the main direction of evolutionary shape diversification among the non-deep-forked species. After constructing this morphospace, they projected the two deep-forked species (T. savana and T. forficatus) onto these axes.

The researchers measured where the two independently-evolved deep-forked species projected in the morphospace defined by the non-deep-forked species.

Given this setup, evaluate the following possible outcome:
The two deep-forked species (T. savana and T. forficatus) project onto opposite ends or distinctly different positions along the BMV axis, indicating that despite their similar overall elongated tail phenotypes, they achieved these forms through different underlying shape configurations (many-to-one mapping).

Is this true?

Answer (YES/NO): NO